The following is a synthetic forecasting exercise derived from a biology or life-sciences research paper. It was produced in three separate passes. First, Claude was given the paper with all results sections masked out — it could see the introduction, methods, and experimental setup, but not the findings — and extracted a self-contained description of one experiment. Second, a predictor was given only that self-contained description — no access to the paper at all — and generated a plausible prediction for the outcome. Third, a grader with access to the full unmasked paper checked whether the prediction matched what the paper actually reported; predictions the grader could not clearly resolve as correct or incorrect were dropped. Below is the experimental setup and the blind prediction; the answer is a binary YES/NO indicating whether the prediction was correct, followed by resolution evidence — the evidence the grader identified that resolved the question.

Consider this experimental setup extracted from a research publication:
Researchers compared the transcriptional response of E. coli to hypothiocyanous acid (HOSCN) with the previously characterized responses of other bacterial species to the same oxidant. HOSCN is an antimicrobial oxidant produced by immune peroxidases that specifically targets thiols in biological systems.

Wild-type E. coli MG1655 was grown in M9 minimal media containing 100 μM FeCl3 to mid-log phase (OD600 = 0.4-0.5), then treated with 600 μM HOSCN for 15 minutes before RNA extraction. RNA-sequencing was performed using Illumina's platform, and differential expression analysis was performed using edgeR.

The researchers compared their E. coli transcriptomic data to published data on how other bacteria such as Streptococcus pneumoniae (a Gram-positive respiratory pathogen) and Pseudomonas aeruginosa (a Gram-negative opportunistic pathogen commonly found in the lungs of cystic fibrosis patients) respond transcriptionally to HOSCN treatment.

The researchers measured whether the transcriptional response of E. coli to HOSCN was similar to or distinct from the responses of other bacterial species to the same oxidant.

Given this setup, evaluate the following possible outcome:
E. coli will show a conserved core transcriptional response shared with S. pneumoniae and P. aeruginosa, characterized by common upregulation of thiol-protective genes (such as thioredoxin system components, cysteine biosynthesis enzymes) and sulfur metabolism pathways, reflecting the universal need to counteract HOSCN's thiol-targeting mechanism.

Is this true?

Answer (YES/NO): NO